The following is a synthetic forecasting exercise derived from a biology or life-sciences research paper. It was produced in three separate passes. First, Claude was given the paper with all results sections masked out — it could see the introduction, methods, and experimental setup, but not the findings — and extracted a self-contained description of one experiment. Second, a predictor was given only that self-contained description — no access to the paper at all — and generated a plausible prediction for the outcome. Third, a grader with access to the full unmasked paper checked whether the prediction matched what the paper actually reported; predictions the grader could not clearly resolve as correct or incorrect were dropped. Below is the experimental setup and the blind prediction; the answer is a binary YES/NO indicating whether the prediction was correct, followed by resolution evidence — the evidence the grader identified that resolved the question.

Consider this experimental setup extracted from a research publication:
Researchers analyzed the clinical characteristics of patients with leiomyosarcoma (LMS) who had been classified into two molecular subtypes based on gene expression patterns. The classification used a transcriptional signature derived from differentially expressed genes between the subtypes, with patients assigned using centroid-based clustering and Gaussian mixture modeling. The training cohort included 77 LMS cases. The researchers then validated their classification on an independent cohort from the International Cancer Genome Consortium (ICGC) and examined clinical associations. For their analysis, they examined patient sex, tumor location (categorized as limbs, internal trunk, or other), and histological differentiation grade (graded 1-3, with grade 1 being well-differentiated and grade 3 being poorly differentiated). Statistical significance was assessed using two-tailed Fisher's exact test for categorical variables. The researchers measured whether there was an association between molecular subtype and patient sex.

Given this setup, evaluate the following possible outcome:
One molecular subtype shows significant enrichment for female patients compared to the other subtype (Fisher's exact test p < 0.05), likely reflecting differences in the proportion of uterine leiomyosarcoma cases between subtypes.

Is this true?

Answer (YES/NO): NO